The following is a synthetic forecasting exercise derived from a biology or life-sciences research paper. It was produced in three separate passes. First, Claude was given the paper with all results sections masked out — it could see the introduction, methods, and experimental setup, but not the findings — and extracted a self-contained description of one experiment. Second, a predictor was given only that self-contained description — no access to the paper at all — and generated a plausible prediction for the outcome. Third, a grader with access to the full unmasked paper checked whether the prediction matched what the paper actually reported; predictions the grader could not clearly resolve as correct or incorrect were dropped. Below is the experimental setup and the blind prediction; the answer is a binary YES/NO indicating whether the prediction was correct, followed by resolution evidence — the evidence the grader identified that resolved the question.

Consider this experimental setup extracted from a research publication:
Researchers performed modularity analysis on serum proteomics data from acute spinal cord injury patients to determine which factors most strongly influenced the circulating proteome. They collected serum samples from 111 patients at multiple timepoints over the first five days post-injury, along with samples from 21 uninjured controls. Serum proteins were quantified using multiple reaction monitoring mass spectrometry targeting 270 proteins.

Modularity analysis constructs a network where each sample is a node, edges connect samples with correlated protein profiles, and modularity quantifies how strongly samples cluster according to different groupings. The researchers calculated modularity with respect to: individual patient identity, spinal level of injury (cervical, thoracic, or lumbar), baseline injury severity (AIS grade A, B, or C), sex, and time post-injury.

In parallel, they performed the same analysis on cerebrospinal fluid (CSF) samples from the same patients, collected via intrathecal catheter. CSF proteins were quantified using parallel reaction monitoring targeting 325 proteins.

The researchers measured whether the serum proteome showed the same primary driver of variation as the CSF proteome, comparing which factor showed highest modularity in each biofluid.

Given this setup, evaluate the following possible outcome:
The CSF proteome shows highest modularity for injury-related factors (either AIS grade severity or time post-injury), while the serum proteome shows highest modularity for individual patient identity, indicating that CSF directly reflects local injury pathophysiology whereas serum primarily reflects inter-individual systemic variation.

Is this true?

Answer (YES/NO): NO